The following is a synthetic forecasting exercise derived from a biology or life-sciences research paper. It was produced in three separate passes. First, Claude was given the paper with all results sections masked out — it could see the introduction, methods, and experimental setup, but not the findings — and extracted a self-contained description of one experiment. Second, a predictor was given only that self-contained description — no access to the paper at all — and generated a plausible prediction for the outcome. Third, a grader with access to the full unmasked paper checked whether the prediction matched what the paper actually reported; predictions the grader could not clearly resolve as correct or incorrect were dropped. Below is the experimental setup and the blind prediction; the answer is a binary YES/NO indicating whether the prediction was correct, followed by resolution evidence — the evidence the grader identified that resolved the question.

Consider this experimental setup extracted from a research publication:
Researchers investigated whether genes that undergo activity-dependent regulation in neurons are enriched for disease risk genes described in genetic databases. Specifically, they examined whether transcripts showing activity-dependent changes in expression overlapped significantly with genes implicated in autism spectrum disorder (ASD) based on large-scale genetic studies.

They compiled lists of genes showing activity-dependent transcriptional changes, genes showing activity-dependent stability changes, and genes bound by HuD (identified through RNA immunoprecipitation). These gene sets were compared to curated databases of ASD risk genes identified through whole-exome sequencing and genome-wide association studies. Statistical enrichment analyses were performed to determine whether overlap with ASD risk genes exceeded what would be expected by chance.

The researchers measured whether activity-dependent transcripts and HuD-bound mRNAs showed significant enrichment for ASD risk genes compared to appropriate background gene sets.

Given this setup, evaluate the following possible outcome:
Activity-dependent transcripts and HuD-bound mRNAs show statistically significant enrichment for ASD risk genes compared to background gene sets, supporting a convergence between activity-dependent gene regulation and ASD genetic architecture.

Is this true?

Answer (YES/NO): YES